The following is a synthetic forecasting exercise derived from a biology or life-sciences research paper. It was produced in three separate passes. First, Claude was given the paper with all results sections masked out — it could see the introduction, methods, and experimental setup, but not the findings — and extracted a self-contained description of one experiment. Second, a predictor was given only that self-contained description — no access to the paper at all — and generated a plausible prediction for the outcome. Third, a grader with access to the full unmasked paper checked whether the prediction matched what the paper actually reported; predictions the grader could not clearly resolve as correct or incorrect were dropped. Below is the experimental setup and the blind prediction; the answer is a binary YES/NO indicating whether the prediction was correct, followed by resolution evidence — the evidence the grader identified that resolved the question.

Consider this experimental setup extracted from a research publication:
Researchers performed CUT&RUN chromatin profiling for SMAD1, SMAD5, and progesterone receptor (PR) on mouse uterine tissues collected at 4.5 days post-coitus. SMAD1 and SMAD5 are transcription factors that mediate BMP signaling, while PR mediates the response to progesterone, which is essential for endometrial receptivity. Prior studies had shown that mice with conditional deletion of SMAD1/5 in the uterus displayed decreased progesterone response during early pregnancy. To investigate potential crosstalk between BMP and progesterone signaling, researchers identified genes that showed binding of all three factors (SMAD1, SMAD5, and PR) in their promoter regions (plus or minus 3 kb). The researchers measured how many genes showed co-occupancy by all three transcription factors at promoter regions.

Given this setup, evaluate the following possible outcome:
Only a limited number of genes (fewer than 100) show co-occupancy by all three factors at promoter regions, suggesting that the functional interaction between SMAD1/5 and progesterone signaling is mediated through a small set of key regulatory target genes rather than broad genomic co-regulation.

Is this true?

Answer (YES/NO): NO